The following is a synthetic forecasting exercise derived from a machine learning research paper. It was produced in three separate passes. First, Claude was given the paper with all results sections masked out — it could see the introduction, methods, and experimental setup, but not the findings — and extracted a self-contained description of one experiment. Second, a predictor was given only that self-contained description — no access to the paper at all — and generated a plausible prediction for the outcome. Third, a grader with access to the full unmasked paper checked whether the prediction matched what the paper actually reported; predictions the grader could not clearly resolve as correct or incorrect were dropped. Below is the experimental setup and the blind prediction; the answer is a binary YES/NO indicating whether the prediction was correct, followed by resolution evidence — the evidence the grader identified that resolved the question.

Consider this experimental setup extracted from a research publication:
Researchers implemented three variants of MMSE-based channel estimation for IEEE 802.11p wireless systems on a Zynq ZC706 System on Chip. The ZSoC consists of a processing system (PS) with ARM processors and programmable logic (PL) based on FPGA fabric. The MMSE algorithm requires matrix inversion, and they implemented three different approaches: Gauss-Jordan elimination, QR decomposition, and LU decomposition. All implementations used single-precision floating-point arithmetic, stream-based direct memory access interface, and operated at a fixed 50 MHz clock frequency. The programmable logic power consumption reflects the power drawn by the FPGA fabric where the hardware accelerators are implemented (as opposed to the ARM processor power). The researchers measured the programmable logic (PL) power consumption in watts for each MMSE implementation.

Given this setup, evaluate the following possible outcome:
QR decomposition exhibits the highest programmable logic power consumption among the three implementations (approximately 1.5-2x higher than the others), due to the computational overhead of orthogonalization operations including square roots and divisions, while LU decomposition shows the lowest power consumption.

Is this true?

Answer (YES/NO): NO